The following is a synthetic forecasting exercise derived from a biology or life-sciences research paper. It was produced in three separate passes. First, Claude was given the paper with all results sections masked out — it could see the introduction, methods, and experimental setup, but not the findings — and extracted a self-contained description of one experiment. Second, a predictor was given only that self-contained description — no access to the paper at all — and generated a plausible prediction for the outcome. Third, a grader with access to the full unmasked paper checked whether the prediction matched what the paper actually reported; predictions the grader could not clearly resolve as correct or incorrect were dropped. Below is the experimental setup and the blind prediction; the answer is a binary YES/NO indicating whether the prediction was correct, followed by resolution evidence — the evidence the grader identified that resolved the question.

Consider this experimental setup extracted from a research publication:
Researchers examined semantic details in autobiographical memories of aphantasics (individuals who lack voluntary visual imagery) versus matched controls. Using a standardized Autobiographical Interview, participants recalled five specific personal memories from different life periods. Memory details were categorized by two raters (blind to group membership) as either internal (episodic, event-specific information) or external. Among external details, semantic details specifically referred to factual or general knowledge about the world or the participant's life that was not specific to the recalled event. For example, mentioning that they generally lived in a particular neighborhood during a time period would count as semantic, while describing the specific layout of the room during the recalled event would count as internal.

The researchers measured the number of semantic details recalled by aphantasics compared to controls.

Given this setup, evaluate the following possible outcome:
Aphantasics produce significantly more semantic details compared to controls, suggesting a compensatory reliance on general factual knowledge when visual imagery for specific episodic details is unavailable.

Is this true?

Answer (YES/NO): NO